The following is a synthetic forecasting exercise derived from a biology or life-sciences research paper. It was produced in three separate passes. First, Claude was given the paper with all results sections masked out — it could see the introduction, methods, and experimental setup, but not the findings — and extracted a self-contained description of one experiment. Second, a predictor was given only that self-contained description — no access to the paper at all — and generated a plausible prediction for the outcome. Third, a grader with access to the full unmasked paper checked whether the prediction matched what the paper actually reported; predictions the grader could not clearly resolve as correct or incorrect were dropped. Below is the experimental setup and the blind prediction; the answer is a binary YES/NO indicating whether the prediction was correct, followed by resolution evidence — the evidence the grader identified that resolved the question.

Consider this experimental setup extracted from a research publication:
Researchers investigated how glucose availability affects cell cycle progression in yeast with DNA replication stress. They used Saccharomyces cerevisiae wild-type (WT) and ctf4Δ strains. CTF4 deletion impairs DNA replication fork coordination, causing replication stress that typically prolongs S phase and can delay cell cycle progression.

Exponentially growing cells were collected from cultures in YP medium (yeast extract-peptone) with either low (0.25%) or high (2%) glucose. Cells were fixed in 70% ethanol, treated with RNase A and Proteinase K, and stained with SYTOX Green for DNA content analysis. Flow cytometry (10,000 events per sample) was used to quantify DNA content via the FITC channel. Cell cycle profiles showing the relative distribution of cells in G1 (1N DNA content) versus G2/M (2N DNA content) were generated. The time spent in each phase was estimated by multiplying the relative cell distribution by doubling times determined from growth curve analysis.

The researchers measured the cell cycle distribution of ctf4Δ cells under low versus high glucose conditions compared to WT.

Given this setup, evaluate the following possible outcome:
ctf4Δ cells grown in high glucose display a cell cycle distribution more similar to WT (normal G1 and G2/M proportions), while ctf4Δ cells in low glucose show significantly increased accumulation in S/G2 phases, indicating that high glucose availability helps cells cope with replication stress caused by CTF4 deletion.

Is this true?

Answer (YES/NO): NO